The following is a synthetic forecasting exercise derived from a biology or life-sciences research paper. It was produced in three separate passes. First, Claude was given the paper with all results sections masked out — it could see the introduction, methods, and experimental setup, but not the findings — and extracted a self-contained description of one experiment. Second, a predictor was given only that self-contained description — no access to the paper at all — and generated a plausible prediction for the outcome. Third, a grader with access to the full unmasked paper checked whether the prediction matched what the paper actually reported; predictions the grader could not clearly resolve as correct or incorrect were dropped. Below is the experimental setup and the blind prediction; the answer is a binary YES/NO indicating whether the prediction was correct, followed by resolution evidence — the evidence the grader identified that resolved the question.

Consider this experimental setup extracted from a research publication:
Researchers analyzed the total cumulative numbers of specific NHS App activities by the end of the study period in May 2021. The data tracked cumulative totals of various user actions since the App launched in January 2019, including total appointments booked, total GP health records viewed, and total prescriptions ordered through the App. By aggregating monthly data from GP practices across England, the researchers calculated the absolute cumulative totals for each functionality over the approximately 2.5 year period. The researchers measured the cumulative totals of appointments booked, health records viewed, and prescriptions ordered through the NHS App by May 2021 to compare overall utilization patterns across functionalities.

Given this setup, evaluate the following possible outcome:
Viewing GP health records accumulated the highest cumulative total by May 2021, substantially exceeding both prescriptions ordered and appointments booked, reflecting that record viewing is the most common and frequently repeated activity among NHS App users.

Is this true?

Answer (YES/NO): YES